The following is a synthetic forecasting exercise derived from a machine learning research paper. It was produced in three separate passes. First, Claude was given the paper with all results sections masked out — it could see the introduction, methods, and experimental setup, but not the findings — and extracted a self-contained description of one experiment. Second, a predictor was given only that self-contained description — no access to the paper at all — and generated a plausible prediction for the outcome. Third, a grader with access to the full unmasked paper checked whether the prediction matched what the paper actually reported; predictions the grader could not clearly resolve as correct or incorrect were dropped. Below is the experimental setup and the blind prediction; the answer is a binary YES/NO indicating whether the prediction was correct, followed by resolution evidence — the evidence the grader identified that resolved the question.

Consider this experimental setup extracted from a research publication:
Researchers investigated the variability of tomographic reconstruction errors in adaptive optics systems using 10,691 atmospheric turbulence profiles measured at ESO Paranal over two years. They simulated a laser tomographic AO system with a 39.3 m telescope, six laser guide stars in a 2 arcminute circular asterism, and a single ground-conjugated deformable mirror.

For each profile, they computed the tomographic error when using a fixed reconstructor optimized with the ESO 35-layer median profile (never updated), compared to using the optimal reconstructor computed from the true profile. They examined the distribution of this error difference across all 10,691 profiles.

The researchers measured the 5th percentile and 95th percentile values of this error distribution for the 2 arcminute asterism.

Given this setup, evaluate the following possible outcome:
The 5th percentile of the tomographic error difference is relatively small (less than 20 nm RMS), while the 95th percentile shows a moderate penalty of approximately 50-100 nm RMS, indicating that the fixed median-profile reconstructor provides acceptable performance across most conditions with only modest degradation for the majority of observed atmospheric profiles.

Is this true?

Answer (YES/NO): NO